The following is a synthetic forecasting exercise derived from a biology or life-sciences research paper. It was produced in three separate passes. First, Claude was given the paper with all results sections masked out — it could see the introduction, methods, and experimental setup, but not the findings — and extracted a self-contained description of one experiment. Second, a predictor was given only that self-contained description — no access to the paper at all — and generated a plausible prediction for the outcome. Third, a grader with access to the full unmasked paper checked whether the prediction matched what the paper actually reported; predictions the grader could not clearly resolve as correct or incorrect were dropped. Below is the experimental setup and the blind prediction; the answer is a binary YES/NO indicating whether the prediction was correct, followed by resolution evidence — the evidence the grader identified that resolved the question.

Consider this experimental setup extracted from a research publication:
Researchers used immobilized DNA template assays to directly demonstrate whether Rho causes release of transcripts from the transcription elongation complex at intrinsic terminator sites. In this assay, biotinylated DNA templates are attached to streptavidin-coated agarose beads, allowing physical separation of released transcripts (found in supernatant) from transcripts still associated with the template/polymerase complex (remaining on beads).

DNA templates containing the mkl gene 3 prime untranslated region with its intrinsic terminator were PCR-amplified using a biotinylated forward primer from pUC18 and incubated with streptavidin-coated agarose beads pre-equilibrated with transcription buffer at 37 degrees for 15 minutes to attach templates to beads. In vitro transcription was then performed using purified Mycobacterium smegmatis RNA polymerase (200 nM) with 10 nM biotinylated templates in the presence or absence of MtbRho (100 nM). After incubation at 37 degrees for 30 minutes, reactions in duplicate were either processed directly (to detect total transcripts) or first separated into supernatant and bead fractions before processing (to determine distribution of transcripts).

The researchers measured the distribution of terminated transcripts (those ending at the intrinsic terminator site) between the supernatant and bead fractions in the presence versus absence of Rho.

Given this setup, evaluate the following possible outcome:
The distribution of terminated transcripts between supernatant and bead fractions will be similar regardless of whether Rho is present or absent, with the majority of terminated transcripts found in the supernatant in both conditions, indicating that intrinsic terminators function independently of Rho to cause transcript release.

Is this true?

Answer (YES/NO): NO